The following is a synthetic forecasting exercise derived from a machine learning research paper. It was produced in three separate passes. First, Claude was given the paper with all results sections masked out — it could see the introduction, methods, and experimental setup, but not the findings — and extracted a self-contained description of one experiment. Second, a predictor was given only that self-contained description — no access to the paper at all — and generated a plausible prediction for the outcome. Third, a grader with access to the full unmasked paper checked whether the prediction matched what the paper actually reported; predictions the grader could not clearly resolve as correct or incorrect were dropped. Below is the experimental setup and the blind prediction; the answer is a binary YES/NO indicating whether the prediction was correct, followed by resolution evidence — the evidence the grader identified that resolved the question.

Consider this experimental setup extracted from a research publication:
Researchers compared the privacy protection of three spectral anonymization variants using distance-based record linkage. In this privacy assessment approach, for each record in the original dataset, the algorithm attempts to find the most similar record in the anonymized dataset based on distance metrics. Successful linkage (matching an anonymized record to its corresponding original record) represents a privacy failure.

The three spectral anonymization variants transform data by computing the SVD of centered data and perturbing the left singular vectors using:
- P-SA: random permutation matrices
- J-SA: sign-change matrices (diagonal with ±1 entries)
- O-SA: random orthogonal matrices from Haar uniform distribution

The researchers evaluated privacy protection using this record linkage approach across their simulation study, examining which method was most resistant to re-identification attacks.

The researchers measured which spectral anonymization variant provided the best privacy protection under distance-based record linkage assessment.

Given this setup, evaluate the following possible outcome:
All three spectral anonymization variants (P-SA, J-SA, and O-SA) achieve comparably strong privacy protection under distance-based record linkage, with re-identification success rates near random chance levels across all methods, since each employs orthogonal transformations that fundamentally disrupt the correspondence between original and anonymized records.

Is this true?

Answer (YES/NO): NO